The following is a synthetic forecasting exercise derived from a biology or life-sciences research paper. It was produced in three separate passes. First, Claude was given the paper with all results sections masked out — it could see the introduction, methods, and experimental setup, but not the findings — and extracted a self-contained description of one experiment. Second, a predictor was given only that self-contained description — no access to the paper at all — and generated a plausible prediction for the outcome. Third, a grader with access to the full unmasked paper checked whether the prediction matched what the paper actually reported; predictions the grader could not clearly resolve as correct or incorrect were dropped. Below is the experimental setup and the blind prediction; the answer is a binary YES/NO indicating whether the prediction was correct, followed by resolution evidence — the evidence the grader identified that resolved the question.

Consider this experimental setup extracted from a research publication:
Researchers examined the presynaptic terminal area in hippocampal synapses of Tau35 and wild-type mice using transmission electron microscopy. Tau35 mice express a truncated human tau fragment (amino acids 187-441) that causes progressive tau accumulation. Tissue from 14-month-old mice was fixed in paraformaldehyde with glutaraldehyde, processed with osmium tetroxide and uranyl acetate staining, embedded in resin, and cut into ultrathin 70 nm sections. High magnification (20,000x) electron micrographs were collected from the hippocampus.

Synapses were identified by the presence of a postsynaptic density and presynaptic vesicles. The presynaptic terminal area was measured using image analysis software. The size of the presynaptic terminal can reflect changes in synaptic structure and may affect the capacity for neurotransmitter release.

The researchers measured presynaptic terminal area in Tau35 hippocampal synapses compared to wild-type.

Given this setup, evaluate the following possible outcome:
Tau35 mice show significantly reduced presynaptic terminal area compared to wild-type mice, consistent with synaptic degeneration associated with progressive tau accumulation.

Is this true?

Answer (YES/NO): NO